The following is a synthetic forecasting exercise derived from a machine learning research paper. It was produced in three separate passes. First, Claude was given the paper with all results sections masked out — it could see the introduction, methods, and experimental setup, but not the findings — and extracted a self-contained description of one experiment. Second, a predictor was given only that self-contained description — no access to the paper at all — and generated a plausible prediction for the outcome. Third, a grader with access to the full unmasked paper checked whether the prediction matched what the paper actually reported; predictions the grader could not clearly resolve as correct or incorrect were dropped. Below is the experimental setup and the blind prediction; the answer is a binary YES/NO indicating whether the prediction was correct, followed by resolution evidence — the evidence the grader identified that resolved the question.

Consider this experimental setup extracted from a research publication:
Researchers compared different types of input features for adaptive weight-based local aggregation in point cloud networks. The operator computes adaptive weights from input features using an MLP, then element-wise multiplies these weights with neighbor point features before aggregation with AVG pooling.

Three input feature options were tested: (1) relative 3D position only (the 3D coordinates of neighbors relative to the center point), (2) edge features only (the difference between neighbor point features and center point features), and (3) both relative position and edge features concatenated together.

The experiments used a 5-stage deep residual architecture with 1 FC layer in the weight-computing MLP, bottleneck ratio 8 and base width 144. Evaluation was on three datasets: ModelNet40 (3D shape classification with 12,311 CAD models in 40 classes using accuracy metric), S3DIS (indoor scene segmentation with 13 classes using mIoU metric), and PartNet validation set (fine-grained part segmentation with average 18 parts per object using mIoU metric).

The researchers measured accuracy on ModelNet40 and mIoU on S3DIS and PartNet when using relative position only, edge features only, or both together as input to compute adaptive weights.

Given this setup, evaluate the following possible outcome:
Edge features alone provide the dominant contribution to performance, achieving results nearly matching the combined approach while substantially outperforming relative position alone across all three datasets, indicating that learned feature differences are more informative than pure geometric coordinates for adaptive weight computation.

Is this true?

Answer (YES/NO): NO